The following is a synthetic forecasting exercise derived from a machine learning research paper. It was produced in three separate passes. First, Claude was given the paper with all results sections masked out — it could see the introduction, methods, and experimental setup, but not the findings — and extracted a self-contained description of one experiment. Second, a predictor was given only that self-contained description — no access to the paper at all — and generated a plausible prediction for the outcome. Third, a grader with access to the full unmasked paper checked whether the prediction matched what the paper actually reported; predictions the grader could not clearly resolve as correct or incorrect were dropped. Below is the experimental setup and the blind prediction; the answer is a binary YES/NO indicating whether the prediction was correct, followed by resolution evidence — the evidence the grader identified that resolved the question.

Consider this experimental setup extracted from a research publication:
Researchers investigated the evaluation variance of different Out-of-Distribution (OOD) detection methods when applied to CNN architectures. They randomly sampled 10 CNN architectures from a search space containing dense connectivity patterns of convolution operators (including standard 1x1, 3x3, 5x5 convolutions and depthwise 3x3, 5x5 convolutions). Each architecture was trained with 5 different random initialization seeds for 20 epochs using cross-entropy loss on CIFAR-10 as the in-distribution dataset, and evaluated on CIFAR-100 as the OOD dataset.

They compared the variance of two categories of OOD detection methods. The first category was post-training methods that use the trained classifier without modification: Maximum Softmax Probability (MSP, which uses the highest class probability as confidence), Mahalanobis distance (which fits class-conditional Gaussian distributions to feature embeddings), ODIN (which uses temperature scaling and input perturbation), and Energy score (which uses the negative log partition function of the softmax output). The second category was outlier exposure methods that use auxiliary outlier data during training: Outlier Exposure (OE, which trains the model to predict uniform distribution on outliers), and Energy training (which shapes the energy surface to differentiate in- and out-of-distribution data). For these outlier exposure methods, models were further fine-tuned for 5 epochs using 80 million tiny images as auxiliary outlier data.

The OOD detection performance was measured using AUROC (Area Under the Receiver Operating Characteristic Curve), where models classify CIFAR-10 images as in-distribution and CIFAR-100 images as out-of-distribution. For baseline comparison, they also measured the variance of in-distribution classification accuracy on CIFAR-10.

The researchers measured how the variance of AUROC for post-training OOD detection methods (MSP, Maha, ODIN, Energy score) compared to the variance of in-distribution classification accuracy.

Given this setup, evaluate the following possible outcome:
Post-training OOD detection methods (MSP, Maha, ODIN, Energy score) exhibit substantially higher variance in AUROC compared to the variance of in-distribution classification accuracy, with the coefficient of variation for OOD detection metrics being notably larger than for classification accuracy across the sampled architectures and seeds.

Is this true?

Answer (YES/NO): YES